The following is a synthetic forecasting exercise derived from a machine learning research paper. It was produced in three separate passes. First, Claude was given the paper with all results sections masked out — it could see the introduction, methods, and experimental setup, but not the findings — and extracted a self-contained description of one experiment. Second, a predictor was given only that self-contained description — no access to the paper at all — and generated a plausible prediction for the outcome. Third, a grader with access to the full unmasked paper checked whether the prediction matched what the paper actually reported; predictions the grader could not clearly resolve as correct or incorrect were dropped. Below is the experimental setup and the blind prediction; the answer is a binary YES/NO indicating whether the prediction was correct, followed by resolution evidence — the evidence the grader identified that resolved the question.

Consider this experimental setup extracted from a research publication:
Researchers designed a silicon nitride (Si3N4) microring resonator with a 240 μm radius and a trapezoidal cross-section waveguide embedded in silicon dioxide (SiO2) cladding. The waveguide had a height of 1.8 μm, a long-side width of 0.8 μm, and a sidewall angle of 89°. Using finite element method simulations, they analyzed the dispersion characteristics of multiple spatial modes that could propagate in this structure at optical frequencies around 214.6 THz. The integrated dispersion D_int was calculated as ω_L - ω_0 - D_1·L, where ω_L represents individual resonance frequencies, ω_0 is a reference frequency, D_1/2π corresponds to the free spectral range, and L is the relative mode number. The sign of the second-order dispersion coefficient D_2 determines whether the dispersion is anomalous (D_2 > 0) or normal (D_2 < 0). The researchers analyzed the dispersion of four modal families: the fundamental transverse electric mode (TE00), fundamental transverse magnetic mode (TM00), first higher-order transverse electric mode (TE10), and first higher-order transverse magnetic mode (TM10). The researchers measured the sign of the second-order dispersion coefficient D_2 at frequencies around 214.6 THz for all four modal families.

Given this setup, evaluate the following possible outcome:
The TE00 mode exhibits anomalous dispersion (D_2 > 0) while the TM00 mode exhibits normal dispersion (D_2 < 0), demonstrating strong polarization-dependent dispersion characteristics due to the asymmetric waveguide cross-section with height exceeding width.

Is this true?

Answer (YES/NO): NO